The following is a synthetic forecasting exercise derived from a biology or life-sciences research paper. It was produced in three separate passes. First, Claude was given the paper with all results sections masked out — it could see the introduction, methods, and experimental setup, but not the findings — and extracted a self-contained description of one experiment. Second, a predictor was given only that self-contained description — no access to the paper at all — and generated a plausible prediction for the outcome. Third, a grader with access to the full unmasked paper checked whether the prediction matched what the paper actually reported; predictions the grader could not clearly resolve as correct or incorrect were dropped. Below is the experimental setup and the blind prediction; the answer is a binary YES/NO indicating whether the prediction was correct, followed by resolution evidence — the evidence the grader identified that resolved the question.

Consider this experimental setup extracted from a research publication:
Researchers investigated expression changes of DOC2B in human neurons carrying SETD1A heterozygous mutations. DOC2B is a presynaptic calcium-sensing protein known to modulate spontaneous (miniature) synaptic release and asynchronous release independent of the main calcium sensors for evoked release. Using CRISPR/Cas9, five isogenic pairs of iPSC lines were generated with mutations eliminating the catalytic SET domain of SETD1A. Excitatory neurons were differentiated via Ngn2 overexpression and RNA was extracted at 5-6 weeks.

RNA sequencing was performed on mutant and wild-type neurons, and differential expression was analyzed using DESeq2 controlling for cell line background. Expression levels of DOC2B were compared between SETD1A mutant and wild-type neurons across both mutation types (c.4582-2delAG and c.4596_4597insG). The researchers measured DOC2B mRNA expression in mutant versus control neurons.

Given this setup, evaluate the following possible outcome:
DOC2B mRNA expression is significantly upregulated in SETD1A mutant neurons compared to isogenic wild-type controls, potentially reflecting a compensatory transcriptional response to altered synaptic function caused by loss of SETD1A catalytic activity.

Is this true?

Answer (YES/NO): YES